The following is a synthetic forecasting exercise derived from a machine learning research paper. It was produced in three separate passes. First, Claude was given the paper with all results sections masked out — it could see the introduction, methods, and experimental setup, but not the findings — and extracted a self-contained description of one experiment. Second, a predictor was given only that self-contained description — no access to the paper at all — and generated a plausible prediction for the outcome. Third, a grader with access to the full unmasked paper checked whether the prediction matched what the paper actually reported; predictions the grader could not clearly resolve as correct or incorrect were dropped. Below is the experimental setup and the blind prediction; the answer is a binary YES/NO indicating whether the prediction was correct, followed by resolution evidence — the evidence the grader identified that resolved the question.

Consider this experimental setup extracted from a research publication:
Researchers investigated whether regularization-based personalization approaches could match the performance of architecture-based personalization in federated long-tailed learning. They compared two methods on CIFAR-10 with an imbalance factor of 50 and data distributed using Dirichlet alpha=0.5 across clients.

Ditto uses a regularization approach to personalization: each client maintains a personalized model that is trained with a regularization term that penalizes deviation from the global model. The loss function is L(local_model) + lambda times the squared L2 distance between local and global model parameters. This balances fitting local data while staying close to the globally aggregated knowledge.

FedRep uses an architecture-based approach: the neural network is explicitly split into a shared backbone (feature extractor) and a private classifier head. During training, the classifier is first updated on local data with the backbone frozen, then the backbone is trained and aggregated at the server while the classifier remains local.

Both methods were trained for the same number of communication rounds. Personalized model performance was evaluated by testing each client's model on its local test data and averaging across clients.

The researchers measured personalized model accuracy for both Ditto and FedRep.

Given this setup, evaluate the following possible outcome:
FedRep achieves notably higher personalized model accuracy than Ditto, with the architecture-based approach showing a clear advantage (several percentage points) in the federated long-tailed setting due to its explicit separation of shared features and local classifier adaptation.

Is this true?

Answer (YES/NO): NO